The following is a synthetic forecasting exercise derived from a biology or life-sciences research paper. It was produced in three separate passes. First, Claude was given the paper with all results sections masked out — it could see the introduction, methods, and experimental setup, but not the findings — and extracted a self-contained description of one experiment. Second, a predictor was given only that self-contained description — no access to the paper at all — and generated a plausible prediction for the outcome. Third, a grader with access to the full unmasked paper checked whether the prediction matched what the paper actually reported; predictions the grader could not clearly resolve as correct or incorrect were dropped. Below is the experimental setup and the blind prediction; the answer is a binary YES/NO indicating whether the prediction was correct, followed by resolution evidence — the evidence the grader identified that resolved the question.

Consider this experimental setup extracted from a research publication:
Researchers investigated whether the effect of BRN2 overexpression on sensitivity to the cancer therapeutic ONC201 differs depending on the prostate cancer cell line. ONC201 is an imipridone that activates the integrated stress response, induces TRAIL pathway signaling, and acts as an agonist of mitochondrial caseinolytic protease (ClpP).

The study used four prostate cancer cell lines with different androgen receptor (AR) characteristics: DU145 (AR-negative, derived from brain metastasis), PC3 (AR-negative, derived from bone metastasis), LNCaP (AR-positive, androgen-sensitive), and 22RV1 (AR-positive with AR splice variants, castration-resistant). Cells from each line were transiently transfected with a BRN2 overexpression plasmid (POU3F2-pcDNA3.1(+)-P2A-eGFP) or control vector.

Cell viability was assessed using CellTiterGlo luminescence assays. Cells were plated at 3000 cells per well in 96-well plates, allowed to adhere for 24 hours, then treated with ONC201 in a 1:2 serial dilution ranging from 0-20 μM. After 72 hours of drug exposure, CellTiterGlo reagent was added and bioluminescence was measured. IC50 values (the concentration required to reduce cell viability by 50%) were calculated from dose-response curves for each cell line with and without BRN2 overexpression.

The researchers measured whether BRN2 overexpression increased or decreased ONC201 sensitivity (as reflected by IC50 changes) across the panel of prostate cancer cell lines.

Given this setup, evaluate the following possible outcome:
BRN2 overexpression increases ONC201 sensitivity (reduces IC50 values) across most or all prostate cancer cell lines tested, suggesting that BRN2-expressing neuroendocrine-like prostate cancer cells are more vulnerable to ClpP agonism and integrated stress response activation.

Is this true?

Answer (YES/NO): NO